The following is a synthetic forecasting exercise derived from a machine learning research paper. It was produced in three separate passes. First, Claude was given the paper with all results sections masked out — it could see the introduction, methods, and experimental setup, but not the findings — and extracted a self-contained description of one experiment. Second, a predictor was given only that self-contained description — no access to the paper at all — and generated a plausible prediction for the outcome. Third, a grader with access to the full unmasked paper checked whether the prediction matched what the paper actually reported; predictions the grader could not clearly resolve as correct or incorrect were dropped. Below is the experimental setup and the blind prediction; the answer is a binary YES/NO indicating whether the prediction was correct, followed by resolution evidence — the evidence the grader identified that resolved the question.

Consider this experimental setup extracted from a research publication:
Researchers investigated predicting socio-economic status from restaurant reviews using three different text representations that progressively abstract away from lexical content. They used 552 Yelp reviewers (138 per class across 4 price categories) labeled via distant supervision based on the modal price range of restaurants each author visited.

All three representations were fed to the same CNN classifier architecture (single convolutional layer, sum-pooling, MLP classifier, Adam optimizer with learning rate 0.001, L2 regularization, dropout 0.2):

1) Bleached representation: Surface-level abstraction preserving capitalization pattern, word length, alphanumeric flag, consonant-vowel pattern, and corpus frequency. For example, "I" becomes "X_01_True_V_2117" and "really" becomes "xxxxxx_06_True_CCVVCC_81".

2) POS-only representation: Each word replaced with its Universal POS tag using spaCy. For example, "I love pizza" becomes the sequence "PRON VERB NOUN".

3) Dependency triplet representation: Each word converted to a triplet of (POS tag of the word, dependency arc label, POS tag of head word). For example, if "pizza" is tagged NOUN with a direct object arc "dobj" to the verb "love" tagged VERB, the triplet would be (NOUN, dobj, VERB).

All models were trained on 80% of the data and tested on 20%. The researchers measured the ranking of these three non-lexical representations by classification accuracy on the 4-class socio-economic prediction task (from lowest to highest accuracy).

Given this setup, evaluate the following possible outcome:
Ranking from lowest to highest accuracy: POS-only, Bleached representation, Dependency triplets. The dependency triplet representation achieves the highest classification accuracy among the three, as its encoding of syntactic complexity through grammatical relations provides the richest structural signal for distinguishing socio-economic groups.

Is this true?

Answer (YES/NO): YES